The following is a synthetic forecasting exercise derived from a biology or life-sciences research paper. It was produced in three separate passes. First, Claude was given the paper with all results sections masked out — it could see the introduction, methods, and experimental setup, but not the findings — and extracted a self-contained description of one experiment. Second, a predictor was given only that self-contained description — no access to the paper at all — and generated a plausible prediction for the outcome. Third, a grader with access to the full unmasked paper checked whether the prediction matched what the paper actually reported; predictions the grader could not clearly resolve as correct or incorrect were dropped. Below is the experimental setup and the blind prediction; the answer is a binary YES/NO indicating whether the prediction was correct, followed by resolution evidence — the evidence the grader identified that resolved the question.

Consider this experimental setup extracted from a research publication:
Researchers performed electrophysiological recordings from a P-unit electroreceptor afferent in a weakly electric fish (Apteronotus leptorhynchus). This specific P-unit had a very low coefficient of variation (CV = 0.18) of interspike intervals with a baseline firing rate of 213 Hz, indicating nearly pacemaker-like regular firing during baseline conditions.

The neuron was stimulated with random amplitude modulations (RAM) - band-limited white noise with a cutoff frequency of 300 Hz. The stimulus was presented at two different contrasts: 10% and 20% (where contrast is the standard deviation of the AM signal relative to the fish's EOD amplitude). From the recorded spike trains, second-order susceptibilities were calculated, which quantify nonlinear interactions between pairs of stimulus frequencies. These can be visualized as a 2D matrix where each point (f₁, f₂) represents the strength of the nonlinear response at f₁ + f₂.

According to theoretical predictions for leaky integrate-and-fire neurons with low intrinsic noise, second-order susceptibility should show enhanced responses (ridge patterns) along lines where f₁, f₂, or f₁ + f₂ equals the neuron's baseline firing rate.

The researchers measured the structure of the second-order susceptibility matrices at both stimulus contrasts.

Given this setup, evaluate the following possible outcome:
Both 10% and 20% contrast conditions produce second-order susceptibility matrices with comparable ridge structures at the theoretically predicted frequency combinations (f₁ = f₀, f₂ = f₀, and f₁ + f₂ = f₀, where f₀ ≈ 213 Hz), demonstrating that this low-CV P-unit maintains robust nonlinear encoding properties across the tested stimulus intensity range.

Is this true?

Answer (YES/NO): NO